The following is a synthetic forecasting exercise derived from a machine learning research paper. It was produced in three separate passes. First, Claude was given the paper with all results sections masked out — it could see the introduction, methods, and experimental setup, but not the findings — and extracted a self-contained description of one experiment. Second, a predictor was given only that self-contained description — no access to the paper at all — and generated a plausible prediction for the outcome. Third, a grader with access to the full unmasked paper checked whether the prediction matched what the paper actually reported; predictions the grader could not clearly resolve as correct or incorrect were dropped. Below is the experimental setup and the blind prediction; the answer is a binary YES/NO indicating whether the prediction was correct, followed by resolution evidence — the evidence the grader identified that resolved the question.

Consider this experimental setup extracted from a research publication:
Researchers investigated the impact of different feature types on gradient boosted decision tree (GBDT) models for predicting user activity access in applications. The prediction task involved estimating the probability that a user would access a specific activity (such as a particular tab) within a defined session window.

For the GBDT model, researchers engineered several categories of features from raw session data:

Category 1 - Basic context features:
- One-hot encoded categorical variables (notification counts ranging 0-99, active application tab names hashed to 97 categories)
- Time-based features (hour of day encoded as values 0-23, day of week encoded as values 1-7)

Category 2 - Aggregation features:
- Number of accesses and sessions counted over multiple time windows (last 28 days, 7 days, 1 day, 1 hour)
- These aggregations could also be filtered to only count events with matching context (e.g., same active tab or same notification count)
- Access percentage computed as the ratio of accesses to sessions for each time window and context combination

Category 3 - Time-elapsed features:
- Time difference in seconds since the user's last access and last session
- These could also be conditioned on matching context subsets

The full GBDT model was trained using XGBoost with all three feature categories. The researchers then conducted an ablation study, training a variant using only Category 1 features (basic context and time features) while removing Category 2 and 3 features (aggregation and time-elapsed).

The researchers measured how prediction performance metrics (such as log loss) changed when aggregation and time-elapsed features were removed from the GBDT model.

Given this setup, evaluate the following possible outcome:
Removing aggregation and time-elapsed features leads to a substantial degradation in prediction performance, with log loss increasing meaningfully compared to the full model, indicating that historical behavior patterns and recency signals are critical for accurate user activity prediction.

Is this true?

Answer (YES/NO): YES